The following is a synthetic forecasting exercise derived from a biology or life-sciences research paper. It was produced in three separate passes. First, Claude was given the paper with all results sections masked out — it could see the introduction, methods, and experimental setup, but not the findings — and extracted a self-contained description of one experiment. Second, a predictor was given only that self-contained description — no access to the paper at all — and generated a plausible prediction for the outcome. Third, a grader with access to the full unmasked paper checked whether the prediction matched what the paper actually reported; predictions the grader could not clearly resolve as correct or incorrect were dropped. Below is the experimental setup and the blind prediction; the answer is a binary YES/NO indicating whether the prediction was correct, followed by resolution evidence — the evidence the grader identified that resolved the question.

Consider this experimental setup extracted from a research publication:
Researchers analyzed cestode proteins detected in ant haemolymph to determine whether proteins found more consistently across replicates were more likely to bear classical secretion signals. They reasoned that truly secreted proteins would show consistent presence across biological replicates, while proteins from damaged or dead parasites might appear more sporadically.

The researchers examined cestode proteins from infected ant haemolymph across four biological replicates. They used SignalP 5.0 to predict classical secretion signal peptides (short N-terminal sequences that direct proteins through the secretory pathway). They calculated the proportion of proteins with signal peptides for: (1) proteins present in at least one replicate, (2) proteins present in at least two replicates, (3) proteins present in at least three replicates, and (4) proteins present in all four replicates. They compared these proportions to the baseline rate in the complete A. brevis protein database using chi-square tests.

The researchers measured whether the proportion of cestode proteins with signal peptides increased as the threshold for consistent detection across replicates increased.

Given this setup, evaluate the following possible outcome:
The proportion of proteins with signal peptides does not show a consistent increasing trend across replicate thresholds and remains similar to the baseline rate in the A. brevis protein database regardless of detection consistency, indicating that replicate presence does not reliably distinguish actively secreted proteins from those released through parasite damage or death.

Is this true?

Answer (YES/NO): NO